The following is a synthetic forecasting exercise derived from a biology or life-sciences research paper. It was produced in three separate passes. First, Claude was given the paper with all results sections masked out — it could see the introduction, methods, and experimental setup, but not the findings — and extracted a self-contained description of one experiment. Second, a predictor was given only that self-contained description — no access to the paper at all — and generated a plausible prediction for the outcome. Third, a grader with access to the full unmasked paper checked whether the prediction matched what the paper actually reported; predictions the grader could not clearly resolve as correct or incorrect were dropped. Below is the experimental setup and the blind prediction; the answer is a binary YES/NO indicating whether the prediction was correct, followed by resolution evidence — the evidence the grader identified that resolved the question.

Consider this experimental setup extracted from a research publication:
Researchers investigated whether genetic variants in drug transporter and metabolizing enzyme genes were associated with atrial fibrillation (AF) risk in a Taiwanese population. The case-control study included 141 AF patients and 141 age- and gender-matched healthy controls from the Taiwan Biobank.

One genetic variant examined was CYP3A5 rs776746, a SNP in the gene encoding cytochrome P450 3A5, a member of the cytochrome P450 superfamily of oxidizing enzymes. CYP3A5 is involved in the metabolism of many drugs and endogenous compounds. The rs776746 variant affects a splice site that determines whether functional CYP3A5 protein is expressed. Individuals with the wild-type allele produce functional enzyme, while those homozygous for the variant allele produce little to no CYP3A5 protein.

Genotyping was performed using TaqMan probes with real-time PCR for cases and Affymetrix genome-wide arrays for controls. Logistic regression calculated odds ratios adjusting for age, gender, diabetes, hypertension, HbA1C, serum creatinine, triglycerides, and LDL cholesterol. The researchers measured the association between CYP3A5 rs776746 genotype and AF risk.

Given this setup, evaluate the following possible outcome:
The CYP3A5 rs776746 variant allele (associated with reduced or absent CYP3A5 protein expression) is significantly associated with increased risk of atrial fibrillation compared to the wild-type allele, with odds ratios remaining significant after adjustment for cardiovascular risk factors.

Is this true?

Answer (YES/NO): NO